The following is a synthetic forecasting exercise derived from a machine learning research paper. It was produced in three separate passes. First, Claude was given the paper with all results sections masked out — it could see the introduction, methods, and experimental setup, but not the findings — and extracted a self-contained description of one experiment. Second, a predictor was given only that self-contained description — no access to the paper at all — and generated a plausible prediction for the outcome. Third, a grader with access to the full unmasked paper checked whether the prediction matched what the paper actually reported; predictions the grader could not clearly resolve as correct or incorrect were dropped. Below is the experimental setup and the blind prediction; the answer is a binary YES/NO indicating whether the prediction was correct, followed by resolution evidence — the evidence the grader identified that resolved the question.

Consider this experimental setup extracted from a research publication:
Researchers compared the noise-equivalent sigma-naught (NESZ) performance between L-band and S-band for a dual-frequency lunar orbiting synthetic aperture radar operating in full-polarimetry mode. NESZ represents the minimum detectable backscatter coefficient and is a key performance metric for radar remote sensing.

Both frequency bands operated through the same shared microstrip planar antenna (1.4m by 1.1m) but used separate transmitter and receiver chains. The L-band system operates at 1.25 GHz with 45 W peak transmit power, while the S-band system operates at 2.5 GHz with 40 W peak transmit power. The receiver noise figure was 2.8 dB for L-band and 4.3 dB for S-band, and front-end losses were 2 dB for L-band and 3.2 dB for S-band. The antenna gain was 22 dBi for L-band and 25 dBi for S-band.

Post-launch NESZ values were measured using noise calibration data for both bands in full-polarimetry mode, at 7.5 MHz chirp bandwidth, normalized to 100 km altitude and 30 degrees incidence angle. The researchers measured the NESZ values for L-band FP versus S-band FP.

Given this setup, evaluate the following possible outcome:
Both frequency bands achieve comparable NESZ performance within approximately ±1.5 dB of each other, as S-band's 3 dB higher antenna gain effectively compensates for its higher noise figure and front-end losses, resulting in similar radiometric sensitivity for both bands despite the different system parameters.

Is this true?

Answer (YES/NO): NO